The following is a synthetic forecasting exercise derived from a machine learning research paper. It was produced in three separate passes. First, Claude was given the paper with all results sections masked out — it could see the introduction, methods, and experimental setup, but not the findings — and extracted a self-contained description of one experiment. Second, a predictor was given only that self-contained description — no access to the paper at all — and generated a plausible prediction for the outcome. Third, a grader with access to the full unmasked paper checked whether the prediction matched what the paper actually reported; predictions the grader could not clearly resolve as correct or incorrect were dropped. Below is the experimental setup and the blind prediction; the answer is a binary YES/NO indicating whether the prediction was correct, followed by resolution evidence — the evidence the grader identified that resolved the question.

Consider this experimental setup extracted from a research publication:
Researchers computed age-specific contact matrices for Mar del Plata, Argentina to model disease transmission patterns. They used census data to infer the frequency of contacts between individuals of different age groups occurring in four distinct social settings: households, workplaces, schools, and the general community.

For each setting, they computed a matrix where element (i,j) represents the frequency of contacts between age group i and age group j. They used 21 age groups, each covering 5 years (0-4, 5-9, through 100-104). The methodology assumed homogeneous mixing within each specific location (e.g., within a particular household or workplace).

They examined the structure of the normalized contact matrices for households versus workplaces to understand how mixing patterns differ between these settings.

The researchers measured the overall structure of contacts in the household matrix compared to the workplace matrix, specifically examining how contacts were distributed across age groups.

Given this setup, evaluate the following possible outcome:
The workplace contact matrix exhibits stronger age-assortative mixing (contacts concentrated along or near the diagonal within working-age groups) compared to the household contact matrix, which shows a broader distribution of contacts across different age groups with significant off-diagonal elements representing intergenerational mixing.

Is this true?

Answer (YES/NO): NO